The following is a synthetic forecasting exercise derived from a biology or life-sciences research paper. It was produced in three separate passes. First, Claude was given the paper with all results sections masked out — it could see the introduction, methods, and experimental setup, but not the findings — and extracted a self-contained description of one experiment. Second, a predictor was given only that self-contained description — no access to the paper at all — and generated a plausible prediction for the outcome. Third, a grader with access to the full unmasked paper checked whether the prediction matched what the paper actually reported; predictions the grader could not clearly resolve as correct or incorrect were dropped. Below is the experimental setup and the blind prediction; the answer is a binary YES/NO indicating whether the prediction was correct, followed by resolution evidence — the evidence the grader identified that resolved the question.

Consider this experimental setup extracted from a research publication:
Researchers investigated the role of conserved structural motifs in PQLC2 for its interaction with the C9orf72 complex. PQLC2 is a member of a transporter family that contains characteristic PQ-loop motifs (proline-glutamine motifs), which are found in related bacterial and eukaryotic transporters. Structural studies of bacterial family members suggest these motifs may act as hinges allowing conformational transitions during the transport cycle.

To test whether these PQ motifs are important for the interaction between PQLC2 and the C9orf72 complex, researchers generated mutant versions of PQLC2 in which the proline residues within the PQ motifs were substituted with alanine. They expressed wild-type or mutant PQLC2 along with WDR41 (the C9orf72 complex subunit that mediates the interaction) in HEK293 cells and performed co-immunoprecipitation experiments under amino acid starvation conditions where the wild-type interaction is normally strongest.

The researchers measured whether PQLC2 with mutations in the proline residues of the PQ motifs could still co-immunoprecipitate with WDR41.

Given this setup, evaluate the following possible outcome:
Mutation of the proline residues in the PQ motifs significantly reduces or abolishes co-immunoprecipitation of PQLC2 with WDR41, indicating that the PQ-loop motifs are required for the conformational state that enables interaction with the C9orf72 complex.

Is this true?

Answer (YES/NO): YES